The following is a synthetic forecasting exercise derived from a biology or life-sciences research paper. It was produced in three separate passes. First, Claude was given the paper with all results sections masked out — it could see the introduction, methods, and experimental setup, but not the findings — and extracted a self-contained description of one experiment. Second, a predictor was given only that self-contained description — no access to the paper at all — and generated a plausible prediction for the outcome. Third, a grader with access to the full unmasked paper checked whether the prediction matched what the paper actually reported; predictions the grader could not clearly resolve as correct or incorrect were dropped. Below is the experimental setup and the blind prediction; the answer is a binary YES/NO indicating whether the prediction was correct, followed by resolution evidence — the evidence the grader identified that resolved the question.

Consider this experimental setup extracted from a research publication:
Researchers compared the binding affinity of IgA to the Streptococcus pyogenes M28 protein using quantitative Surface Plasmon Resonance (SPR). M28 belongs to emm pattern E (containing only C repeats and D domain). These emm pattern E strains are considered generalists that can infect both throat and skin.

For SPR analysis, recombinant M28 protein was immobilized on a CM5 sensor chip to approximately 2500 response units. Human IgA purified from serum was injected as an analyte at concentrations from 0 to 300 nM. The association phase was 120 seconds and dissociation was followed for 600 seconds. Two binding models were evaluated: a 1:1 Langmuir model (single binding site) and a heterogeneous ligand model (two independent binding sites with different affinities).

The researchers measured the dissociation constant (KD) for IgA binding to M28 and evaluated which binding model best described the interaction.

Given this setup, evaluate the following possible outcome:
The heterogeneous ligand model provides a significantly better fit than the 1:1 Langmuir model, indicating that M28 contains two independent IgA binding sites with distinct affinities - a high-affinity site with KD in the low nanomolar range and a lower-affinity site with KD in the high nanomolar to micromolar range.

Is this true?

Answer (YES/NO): NO